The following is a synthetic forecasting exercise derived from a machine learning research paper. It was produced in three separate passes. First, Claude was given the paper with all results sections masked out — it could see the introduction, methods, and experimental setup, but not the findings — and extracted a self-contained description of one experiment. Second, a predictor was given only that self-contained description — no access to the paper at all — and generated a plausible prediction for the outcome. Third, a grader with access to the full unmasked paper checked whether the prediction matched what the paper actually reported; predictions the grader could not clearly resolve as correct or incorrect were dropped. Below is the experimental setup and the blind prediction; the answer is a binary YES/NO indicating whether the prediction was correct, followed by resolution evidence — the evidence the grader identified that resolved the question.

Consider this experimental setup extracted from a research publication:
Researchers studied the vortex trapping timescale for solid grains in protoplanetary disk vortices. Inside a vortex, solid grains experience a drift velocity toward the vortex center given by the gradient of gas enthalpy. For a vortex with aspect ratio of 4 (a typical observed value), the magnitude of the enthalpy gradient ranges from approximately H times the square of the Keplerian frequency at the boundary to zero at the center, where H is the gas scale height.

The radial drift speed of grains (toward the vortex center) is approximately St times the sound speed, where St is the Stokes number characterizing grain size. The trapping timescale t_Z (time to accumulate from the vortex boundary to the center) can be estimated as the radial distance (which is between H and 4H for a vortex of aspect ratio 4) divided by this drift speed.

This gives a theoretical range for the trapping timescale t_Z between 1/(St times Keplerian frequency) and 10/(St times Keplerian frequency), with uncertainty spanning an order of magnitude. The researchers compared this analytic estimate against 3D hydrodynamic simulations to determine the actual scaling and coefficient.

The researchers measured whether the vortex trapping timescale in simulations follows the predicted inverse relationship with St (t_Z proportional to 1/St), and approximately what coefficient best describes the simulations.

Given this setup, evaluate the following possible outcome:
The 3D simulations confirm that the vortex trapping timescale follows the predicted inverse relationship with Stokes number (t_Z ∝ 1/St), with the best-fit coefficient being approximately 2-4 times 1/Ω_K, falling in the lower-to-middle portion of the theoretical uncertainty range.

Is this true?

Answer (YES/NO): YES